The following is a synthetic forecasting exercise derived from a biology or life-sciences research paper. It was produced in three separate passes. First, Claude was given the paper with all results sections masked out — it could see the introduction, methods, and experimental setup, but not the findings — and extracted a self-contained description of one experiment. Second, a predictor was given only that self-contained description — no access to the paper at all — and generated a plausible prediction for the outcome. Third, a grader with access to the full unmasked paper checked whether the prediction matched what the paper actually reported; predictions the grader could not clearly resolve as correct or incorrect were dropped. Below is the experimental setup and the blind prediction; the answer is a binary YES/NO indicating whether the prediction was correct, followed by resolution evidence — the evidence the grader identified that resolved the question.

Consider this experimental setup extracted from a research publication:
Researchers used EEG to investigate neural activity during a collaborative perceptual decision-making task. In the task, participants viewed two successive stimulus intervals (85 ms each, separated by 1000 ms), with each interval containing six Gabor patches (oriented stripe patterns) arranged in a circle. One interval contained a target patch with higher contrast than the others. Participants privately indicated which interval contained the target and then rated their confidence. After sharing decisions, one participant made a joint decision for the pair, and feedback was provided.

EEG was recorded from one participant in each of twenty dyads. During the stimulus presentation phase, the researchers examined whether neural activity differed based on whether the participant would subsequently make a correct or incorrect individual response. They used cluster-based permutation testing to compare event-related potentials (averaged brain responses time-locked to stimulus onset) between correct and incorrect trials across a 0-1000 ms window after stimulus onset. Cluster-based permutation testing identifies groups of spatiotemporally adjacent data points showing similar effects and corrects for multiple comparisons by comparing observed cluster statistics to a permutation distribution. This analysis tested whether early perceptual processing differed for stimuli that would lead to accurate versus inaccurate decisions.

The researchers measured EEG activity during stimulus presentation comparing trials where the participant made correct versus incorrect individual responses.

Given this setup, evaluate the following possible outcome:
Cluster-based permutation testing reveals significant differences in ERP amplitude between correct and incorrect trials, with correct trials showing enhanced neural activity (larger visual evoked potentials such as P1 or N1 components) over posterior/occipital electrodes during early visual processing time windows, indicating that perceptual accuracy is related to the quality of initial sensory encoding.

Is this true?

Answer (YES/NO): NO